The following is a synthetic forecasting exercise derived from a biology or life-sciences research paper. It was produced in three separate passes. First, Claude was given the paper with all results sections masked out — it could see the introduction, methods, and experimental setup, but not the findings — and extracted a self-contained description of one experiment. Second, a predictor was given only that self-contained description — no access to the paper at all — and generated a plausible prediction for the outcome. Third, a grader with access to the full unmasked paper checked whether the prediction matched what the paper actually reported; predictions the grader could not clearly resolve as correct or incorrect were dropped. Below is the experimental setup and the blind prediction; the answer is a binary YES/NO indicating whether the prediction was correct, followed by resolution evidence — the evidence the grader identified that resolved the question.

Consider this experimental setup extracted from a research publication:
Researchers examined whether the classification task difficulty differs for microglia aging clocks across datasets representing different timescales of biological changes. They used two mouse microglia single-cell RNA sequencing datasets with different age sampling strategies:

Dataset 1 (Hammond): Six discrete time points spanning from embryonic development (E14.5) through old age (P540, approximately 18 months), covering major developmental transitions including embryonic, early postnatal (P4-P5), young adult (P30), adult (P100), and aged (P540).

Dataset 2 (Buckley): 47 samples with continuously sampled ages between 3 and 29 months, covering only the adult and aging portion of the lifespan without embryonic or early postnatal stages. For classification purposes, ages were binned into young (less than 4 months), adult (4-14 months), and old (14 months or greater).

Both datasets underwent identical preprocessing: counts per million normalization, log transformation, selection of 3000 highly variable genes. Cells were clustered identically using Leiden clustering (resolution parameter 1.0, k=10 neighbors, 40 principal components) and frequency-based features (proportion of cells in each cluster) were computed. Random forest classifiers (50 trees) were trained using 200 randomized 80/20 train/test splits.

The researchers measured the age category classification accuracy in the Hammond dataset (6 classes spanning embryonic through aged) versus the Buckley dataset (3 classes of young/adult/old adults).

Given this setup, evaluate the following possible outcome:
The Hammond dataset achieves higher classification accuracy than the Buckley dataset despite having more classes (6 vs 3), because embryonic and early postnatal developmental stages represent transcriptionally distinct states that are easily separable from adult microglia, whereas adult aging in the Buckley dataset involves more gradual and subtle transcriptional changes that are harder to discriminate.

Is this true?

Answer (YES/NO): YES